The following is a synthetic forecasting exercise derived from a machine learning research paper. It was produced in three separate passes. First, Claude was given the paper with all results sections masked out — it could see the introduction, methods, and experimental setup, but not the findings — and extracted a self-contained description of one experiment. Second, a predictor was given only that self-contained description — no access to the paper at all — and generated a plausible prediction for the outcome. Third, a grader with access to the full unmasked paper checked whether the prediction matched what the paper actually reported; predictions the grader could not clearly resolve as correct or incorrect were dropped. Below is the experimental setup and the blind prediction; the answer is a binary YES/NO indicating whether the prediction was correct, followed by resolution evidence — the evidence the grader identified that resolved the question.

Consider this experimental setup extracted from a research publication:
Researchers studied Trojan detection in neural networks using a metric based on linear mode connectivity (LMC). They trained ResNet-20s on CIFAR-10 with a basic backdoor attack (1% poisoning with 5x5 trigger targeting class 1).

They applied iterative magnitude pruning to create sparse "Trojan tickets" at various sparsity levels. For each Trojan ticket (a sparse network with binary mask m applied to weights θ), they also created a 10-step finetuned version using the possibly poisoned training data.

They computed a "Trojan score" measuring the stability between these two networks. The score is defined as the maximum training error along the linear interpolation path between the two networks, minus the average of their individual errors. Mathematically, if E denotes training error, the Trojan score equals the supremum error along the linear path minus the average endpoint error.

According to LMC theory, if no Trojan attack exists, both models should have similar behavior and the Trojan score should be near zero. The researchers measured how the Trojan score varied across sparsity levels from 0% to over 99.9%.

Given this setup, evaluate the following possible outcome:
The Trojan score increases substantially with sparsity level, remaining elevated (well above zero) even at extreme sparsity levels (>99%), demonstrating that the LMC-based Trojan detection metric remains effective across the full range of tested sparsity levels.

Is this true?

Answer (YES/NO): NO